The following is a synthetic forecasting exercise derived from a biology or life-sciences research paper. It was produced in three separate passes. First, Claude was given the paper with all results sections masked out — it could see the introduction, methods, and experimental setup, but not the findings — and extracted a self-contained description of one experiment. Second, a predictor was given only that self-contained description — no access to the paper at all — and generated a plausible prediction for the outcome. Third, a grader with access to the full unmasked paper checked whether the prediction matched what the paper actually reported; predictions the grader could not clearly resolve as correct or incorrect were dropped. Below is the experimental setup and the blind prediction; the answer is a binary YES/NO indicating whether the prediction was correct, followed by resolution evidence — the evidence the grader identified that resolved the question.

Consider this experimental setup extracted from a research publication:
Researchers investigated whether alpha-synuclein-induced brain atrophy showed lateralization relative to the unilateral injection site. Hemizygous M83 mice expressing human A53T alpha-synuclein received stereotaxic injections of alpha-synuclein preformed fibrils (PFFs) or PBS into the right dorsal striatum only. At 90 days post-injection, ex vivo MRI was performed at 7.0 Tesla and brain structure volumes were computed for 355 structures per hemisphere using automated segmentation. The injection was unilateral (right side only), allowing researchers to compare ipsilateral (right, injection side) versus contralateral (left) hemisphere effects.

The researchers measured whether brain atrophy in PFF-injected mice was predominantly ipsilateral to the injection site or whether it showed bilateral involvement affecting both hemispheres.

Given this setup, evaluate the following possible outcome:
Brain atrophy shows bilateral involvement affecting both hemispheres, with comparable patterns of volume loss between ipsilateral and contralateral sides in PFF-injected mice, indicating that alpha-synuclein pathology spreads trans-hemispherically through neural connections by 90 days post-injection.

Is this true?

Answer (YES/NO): NO